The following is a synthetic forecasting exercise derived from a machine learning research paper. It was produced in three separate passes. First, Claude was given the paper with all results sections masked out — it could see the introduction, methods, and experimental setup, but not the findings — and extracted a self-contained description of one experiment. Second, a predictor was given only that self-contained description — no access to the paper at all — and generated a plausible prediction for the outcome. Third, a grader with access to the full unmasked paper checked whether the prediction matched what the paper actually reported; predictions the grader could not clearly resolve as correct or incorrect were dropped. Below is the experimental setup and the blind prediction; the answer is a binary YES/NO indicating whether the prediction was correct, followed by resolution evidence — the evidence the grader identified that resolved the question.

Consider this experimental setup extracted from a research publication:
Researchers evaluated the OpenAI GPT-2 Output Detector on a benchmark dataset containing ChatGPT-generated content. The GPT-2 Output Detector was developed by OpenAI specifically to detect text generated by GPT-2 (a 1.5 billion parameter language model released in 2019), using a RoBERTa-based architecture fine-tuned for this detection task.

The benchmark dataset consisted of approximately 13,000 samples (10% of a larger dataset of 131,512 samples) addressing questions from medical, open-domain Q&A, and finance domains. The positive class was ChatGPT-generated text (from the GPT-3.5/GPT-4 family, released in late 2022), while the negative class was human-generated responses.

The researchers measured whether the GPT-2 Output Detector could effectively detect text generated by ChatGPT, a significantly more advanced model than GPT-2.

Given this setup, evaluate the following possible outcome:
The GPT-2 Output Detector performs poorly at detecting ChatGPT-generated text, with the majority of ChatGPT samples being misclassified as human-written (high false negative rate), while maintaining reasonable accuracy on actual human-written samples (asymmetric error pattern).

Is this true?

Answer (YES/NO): YES